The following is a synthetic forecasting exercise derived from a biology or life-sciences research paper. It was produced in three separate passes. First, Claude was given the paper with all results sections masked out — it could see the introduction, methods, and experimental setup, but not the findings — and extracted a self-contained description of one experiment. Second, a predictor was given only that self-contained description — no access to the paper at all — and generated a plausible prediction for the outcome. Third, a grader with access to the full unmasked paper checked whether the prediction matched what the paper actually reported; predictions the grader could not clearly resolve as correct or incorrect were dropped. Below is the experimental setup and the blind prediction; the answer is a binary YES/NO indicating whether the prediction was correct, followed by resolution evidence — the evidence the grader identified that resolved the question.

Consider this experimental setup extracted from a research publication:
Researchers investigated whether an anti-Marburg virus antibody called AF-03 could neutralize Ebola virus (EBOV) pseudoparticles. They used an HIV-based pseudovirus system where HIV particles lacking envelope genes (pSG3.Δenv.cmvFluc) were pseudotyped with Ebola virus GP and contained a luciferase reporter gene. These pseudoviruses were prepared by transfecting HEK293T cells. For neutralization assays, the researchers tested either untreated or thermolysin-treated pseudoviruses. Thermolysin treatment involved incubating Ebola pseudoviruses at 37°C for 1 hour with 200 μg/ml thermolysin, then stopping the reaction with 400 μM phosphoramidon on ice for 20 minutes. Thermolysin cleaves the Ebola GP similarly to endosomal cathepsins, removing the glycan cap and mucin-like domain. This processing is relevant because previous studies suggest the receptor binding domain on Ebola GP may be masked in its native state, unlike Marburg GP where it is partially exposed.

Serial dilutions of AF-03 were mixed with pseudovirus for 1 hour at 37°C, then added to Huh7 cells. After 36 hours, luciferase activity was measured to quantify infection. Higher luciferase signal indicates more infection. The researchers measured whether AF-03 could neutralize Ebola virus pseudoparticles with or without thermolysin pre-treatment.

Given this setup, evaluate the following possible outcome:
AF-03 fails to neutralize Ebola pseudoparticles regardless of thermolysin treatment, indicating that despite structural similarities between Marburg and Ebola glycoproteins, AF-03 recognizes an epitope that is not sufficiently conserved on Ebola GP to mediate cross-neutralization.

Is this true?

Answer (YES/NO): NO